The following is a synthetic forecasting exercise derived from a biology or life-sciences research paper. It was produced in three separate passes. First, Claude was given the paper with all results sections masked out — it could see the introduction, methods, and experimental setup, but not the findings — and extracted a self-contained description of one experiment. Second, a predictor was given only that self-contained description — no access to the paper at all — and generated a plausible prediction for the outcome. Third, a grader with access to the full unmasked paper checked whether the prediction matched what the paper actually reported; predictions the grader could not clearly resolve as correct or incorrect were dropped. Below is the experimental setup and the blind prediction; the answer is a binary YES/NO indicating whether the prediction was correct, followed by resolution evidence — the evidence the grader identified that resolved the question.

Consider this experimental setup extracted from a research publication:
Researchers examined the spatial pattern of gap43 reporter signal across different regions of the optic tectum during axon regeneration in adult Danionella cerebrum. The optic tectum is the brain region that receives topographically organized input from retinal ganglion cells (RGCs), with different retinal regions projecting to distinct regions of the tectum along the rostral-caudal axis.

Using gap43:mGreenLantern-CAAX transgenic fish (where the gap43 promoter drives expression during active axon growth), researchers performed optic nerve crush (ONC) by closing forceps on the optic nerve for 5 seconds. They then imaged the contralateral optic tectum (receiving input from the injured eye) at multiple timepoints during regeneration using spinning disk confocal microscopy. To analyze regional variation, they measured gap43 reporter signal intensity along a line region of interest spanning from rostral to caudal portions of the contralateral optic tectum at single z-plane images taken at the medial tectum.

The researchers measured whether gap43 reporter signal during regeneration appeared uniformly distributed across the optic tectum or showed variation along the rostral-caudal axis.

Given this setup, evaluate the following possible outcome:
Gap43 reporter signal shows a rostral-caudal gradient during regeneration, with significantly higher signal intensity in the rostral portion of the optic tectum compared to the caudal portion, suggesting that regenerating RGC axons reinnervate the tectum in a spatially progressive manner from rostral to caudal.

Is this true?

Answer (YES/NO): YES